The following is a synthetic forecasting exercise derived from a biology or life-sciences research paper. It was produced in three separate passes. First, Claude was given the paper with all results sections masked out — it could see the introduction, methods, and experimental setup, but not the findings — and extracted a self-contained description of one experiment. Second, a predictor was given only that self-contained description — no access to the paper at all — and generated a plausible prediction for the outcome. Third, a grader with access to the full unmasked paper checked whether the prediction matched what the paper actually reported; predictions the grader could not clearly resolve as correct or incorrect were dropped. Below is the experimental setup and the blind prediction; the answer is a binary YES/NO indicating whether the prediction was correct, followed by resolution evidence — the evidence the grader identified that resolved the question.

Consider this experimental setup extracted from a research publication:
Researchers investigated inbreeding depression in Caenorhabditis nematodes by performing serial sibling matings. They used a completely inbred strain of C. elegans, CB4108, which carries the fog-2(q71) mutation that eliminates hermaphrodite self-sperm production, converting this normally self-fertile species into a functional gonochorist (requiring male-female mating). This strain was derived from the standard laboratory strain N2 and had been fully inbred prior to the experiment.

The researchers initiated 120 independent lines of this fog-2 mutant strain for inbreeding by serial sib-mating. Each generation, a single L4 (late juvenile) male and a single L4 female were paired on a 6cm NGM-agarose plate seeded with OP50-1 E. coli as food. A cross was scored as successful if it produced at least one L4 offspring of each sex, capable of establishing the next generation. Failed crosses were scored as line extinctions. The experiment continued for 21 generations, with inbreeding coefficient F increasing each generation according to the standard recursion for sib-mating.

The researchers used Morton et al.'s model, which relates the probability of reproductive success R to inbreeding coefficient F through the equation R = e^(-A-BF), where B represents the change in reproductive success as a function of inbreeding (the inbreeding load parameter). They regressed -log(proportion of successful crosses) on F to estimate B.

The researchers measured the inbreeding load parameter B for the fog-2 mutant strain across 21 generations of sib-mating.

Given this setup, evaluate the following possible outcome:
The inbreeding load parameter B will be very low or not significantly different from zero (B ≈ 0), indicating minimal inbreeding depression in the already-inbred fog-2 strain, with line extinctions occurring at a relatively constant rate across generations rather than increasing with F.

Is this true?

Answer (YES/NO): YES